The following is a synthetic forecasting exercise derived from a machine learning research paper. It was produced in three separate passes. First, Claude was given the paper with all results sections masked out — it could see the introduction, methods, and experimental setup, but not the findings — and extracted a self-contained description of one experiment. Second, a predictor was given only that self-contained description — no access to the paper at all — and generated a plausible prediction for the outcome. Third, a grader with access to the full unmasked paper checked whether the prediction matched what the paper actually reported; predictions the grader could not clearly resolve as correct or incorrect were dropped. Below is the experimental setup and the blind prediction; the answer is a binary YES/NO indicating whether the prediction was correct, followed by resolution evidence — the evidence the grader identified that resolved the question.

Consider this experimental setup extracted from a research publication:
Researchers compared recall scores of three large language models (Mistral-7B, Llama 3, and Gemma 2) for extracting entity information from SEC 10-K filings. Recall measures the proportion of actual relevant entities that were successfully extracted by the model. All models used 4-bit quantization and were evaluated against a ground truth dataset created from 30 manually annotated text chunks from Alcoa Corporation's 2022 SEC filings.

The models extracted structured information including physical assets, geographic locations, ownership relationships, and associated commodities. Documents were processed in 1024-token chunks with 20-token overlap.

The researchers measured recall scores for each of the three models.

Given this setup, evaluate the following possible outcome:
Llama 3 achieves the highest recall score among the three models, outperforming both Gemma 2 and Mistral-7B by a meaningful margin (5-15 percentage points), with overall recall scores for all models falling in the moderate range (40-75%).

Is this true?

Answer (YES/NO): NO